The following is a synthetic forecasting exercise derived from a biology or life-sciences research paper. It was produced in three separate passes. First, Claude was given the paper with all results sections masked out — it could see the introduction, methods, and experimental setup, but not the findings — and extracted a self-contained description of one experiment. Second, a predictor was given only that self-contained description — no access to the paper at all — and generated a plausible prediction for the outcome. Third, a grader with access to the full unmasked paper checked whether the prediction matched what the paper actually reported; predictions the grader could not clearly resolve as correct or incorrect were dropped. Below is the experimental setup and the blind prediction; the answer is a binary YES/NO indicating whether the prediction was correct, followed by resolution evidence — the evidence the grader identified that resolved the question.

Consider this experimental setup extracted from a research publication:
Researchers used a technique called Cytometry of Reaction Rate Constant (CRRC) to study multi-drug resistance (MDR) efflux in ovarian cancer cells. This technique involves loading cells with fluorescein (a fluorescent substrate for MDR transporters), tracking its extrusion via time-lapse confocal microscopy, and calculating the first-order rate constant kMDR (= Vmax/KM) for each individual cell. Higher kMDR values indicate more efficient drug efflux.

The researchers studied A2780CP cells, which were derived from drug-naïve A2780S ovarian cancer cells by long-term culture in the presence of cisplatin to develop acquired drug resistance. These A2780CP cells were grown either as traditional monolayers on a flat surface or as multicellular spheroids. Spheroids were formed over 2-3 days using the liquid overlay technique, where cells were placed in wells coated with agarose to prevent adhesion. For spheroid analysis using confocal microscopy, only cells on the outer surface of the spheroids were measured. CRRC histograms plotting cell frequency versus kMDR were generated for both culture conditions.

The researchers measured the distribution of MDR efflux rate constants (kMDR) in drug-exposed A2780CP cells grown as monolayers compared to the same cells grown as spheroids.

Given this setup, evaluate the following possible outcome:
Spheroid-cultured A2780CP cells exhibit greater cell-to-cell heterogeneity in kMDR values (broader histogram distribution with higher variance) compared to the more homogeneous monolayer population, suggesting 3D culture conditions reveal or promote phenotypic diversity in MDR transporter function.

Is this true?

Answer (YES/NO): YES